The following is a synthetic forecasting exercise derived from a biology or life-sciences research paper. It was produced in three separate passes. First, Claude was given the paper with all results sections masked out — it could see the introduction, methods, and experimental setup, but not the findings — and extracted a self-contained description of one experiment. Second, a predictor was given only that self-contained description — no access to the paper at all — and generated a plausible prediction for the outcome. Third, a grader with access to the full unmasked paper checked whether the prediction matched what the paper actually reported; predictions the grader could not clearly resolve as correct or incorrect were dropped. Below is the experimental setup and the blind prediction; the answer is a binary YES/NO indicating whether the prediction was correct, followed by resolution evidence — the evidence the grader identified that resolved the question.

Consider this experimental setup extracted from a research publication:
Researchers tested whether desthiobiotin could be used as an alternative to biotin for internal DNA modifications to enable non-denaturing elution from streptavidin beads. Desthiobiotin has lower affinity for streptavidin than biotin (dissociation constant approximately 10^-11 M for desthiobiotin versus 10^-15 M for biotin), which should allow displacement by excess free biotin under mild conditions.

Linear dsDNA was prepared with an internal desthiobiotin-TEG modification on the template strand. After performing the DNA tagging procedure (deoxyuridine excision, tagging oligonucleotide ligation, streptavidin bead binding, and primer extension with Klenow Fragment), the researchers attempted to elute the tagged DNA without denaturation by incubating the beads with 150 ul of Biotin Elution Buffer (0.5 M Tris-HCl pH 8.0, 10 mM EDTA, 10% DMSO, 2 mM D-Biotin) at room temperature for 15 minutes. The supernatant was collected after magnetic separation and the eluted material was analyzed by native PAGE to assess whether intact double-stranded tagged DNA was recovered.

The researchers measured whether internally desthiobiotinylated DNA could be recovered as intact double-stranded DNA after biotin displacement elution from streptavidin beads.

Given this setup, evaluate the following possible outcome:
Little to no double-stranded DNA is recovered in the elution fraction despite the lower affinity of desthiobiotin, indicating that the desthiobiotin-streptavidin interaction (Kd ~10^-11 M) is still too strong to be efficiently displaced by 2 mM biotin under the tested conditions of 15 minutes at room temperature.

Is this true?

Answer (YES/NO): NO